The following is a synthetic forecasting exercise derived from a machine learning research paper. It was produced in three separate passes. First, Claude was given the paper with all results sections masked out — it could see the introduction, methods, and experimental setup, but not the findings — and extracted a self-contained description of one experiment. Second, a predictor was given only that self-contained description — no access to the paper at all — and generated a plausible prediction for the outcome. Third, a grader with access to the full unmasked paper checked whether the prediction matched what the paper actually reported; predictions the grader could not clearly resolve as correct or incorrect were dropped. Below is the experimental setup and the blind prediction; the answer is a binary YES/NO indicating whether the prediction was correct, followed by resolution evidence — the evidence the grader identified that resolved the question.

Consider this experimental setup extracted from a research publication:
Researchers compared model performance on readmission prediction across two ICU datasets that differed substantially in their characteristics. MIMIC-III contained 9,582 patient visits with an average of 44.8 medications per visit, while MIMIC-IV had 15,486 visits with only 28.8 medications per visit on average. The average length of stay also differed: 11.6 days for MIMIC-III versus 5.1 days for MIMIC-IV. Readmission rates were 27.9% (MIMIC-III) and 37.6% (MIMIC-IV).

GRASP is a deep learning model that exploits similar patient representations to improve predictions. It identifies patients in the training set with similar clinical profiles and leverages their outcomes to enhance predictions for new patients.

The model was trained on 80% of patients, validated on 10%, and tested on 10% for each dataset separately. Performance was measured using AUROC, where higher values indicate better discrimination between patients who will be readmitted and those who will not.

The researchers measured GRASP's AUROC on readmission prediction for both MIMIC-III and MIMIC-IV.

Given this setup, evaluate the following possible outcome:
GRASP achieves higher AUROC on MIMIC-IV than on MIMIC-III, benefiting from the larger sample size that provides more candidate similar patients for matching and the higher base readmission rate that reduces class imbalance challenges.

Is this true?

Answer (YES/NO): YES